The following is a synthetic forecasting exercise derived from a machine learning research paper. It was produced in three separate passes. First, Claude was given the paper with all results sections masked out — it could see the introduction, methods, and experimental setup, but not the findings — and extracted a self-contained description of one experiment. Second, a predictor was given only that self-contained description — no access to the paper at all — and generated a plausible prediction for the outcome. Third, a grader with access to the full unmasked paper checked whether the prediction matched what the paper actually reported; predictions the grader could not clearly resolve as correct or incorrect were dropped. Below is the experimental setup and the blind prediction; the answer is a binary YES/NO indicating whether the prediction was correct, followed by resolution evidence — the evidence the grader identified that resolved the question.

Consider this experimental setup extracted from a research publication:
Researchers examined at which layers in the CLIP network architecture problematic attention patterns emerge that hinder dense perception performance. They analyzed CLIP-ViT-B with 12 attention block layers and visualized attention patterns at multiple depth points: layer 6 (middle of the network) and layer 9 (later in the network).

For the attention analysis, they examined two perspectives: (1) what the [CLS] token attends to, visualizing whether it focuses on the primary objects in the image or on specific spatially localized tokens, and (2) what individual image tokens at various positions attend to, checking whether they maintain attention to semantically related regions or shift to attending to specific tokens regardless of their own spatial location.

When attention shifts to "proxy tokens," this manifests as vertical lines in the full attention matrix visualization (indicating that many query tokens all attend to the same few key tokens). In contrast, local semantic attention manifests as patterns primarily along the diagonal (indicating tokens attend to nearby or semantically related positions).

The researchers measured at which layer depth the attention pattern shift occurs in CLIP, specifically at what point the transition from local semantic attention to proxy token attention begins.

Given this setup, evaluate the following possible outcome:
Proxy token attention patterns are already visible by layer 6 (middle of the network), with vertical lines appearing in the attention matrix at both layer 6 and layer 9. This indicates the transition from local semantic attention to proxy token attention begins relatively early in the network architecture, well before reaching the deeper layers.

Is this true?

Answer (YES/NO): NO